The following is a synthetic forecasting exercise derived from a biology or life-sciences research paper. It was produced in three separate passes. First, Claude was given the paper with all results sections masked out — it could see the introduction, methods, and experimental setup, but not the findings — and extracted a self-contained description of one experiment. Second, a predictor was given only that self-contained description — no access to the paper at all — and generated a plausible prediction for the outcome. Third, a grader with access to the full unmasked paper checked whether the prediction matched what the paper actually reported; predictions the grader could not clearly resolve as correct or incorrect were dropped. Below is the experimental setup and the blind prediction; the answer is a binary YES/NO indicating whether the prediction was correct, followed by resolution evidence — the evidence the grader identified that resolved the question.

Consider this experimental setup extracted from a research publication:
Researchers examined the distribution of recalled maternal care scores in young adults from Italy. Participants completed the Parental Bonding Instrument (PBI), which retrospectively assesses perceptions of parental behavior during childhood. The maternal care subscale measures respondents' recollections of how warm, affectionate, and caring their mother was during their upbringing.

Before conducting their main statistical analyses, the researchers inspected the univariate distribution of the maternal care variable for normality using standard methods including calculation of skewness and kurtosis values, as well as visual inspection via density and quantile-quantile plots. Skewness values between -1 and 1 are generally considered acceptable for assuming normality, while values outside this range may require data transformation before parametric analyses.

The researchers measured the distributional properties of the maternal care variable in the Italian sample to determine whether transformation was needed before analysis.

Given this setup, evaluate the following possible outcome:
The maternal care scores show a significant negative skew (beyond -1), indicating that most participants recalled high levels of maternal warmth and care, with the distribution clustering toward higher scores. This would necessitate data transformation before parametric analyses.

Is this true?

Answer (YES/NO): NO